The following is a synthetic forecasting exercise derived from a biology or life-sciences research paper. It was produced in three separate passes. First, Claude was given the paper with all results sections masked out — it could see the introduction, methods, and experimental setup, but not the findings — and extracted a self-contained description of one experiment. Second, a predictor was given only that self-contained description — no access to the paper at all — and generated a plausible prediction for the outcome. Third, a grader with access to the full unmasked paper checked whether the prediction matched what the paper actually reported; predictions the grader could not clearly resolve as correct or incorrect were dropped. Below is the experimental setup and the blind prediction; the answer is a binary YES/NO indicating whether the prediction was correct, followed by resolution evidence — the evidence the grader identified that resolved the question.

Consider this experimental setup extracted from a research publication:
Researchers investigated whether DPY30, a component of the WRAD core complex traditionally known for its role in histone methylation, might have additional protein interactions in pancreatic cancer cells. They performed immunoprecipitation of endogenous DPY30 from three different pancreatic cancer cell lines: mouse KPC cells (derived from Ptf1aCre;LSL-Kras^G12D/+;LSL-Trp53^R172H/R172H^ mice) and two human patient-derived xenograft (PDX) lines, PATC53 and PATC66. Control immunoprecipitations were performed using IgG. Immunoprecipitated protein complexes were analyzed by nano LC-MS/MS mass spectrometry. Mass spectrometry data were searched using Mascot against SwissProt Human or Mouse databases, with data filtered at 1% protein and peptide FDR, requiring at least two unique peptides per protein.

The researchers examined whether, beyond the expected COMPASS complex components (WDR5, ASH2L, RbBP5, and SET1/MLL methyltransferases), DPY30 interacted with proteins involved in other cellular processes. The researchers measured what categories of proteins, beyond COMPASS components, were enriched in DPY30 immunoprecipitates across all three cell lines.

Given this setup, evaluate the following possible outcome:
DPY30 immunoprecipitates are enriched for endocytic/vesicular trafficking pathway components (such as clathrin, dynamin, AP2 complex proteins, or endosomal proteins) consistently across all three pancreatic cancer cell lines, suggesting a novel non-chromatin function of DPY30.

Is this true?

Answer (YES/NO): NO